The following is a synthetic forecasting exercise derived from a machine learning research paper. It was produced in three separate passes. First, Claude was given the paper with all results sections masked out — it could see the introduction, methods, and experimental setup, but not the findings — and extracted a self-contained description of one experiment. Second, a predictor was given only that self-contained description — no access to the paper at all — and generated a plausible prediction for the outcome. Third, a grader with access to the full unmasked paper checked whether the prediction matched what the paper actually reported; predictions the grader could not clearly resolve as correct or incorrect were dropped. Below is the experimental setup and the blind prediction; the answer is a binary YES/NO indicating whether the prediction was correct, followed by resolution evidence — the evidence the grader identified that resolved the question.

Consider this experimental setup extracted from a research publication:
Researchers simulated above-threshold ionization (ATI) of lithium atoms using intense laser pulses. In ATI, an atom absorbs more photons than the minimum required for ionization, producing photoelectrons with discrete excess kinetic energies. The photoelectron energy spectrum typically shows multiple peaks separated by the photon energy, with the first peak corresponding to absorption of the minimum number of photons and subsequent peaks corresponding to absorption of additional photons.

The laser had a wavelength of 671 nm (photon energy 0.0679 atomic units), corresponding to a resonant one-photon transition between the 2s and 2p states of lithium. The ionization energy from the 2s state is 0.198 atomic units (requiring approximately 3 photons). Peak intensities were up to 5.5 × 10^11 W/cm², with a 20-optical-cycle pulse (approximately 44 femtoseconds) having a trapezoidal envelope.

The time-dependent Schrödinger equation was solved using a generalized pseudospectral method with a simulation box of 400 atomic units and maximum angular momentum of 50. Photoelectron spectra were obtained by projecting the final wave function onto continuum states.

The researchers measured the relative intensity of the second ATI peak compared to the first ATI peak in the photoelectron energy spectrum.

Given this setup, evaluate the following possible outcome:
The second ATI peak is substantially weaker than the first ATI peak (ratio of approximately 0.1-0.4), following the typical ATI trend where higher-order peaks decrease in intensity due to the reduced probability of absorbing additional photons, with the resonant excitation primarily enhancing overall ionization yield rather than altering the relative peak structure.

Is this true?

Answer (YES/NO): NO